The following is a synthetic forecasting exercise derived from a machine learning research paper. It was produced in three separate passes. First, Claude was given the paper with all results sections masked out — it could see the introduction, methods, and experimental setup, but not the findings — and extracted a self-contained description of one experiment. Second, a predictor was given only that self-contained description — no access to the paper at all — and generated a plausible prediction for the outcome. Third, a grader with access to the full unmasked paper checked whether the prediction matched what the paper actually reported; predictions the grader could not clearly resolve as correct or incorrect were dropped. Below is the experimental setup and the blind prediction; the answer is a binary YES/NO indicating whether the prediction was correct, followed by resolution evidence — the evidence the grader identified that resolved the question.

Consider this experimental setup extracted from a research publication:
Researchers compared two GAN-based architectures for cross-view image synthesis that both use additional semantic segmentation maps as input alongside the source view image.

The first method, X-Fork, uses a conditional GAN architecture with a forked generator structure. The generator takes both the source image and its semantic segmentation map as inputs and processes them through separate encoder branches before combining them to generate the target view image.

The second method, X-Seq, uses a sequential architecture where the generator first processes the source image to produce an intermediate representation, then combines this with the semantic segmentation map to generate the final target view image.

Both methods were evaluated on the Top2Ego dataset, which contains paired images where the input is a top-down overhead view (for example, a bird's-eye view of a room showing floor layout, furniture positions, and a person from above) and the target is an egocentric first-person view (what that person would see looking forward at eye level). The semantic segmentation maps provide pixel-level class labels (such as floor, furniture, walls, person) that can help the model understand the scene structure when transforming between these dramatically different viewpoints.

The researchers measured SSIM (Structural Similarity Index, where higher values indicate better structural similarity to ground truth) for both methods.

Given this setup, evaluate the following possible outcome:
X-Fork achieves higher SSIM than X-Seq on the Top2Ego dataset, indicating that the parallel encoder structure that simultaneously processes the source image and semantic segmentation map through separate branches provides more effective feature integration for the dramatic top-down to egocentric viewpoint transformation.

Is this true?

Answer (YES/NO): NO